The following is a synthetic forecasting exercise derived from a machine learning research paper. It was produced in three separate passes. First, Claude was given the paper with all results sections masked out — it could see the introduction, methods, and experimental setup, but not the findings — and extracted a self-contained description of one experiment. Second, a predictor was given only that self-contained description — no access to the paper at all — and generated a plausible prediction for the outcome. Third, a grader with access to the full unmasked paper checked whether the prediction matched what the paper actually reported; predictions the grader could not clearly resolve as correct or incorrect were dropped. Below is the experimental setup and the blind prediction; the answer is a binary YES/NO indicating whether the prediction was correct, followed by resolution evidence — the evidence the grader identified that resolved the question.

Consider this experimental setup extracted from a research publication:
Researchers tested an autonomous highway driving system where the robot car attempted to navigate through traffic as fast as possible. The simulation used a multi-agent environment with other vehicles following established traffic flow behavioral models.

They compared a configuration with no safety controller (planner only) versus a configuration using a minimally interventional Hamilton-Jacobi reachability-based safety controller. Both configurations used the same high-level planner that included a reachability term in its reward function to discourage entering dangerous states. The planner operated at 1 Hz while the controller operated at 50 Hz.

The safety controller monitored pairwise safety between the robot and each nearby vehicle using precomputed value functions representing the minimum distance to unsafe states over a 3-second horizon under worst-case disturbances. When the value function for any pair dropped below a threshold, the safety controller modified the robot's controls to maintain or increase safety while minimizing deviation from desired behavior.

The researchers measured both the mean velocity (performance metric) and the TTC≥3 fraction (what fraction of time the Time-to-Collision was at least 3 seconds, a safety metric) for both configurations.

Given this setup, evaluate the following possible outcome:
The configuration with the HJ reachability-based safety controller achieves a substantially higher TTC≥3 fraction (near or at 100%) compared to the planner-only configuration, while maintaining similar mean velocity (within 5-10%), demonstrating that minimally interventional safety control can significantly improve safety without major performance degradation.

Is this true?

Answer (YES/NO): YES